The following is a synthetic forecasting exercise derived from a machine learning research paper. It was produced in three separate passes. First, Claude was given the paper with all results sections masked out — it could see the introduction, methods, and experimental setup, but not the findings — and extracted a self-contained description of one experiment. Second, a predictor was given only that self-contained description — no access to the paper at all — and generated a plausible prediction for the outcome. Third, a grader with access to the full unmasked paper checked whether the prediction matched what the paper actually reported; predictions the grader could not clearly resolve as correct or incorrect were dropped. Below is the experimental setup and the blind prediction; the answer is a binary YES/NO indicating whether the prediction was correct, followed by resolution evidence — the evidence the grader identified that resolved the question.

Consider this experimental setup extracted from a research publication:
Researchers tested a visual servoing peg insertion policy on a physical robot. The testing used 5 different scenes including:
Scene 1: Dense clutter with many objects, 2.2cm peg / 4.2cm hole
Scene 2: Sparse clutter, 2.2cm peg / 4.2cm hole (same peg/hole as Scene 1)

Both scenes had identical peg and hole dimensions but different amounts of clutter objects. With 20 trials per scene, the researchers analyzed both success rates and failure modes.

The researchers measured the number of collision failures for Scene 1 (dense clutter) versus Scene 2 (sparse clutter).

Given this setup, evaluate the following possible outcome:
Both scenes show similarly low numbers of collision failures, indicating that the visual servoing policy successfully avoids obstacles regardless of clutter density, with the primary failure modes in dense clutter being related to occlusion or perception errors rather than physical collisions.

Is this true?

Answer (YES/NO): NO